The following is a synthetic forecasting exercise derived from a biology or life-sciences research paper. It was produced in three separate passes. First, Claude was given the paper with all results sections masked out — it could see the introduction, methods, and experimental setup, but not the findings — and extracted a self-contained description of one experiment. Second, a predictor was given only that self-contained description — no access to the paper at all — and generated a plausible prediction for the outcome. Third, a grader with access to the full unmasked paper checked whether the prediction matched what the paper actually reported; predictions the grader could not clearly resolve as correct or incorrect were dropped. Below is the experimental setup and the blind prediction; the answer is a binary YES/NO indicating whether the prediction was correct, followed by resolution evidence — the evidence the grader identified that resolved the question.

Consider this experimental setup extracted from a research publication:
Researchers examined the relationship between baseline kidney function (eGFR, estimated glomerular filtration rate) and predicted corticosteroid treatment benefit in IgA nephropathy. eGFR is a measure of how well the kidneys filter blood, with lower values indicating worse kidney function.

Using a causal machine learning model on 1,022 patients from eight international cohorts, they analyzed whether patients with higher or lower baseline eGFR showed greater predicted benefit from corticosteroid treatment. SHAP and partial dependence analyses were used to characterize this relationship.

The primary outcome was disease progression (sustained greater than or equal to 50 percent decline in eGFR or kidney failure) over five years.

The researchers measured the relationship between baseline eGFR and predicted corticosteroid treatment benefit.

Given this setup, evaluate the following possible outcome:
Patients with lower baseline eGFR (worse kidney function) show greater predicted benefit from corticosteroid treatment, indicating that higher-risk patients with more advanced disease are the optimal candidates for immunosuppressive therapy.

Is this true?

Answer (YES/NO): YES